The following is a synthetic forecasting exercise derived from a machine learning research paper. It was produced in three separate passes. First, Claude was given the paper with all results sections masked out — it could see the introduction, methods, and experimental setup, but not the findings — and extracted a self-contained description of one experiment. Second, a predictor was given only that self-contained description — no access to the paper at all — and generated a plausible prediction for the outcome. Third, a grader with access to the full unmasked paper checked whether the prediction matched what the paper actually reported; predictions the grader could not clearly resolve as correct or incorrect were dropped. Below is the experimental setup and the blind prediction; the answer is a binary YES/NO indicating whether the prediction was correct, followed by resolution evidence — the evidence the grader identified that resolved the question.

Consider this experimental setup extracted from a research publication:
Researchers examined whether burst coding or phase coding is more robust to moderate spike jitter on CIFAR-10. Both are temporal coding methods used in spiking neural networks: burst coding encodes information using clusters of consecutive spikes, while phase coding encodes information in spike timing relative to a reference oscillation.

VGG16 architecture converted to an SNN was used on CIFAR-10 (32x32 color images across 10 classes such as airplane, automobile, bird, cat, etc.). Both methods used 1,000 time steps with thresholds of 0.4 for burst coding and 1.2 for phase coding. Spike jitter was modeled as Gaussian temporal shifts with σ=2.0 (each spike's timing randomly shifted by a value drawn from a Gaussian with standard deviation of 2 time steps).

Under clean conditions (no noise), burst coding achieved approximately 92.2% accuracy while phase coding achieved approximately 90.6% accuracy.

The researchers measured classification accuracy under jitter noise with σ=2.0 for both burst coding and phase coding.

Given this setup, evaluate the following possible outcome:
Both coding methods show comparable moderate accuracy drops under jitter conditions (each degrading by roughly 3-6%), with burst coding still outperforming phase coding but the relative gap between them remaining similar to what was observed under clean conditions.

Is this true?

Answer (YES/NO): NO